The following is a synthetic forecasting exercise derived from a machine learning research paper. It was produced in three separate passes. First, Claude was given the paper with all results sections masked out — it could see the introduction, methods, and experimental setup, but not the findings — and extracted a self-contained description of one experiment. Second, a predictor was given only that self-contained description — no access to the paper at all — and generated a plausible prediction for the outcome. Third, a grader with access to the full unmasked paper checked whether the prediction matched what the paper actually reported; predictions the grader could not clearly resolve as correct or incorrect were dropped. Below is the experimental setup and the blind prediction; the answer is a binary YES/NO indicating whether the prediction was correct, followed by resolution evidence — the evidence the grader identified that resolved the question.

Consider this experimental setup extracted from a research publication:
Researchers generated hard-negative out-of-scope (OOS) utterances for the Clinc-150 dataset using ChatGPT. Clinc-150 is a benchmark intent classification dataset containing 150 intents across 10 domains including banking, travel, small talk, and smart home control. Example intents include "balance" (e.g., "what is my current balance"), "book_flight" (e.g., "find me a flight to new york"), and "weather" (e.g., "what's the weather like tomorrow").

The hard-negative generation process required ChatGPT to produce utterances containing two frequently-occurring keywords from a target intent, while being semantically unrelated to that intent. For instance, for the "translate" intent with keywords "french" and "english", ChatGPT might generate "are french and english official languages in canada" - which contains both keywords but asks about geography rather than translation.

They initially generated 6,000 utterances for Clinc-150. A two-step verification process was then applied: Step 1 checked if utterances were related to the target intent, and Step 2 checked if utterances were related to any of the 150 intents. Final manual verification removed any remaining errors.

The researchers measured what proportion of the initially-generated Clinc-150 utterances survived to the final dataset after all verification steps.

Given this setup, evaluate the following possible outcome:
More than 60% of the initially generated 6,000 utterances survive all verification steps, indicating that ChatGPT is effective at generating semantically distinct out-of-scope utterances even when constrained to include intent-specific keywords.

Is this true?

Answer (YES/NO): NO